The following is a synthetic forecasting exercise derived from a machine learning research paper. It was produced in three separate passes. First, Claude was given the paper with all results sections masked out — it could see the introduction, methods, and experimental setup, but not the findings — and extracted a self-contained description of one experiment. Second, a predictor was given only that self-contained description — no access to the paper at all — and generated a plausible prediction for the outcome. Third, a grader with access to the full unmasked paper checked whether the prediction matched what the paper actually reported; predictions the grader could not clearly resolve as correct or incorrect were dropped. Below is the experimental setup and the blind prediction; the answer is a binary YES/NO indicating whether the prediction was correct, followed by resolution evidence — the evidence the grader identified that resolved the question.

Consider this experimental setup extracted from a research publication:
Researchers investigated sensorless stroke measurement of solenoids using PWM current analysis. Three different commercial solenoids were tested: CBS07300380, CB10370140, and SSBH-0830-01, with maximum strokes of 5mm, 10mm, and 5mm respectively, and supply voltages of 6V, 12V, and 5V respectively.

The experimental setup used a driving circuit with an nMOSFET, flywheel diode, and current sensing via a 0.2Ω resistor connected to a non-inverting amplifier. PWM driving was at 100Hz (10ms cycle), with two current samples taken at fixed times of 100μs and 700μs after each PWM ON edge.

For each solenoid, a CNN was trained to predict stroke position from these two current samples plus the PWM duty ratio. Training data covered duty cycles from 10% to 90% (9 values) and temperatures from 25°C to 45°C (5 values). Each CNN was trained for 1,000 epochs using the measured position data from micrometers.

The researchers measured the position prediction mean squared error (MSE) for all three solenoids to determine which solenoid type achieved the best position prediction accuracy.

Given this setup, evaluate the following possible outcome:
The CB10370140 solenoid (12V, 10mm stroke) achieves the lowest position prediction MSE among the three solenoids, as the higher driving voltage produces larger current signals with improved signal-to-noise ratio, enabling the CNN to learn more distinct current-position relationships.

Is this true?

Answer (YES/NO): NO